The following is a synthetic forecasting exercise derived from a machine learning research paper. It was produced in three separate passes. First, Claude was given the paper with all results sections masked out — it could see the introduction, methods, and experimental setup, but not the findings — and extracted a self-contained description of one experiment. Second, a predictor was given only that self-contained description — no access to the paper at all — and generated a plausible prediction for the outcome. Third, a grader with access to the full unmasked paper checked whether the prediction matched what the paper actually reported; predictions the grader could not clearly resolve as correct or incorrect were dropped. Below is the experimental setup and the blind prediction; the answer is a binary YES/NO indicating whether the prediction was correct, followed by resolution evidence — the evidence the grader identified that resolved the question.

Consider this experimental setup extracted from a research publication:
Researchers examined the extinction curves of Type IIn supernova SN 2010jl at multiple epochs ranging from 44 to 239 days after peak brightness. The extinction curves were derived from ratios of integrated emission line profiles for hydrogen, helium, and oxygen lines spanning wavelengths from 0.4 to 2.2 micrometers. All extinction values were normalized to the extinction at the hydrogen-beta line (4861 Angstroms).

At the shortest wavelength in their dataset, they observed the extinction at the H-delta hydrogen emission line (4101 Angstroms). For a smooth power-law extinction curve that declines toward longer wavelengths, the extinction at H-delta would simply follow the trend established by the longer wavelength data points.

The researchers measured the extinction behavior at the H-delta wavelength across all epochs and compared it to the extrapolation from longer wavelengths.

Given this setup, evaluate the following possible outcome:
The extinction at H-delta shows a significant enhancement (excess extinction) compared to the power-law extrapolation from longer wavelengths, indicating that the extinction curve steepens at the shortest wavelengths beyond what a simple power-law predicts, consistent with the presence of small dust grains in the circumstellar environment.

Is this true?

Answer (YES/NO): YES